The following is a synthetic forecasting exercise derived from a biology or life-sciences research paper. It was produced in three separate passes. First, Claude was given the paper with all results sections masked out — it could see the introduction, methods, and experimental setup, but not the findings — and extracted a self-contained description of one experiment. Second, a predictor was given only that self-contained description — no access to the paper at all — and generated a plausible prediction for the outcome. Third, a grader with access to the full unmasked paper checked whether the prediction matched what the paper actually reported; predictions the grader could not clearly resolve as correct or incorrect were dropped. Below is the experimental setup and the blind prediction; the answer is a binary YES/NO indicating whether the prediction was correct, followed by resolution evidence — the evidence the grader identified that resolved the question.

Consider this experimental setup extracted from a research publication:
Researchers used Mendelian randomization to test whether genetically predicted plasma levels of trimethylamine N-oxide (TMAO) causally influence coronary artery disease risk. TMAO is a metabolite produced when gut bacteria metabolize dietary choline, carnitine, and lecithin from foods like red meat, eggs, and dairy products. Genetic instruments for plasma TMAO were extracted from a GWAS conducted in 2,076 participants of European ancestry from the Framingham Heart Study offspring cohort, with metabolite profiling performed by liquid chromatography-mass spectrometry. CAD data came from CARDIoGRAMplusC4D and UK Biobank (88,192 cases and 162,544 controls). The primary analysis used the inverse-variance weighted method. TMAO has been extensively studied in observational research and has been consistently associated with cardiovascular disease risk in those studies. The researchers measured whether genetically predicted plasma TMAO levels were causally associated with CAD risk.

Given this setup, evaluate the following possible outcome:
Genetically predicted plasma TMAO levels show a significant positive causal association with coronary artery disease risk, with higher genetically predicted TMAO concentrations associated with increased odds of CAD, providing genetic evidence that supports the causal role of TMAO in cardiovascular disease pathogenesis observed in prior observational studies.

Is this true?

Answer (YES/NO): NO